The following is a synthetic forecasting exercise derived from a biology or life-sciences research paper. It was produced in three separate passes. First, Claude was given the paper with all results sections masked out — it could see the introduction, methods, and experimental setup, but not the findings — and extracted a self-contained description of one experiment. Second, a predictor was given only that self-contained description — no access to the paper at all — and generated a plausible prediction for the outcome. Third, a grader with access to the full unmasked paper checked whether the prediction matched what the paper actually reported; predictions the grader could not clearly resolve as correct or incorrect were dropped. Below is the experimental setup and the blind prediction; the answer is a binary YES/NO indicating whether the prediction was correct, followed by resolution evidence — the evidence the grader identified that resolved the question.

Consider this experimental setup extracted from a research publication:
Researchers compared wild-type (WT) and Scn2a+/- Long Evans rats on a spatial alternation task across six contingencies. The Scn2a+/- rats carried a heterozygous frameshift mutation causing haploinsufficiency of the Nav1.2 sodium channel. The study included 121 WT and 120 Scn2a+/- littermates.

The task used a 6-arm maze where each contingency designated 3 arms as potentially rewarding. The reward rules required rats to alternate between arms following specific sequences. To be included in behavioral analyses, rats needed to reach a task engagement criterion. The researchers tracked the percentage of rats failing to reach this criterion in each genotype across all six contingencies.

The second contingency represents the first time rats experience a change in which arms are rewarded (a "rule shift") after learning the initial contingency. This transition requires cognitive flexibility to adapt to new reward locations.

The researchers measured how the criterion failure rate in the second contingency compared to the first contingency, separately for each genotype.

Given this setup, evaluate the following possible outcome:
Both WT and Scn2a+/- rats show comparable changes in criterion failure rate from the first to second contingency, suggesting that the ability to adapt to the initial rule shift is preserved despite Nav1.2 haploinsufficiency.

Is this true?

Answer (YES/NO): NO